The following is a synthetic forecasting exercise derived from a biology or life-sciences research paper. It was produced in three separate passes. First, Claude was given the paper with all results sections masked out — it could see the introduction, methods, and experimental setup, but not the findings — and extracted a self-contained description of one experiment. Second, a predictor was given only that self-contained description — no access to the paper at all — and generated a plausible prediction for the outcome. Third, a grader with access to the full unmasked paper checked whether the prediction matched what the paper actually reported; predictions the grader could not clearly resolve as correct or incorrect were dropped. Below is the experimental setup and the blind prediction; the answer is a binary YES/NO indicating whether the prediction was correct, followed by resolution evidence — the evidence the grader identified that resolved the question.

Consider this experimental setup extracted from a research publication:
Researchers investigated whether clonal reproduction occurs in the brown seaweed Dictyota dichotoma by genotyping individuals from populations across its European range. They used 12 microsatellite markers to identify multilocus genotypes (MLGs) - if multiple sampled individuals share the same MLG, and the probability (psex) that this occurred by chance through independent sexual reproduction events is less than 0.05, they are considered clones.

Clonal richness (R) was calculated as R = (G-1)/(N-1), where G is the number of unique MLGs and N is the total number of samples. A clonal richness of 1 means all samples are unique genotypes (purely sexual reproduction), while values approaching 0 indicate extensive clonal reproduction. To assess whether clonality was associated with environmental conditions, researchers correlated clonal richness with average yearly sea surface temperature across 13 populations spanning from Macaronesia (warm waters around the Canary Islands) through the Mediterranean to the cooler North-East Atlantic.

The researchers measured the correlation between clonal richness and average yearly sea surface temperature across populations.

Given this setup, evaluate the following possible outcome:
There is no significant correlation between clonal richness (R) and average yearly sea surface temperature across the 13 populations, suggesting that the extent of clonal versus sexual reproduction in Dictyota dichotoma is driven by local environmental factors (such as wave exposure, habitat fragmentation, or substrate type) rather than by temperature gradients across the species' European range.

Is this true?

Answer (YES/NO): YES